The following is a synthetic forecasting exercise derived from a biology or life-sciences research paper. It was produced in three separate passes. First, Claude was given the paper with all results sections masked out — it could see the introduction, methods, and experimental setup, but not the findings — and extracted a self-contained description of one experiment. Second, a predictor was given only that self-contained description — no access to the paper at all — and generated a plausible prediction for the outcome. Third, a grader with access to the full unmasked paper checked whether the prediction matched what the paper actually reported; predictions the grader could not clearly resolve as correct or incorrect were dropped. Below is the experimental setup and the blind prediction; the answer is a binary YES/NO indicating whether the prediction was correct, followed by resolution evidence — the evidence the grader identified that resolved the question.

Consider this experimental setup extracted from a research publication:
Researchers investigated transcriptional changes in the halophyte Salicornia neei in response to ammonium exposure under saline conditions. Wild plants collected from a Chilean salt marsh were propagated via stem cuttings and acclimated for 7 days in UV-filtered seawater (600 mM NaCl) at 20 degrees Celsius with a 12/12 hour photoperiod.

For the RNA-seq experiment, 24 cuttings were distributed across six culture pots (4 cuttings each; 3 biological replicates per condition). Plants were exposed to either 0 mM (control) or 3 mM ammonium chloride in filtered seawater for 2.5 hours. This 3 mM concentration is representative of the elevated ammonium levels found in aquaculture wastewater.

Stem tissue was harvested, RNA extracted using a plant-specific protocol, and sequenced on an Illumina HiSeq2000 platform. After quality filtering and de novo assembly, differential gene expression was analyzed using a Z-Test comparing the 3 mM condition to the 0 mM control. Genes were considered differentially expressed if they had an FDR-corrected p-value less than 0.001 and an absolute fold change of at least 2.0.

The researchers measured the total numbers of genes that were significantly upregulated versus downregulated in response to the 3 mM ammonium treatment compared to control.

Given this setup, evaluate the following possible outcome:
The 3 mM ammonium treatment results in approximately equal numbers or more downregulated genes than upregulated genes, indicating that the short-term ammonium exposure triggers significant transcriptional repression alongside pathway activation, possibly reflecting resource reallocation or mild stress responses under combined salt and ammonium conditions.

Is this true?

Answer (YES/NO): NO